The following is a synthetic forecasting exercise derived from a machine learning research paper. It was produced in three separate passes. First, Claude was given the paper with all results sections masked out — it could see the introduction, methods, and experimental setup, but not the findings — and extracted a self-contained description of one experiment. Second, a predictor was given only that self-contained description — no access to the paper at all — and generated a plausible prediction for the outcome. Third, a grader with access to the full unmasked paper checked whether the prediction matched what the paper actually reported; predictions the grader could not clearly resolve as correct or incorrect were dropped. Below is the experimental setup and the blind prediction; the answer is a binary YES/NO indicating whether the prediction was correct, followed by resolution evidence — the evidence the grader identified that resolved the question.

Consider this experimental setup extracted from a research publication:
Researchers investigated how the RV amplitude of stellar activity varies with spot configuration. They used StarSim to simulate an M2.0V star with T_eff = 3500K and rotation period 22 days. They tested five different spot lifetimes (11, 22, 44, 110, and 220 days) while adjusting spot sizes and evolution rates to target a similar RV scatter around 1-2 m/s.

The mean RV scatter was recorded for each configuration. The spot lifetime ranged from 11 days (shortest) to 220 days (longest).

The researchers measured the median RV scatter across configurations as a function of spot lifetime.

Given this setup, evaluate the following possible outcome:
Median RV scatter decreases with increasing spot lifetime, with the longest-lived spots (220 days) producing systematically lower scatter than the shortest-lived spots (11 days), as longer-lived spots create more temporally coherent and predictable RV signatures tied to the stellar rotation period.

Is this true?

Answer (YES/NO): YES